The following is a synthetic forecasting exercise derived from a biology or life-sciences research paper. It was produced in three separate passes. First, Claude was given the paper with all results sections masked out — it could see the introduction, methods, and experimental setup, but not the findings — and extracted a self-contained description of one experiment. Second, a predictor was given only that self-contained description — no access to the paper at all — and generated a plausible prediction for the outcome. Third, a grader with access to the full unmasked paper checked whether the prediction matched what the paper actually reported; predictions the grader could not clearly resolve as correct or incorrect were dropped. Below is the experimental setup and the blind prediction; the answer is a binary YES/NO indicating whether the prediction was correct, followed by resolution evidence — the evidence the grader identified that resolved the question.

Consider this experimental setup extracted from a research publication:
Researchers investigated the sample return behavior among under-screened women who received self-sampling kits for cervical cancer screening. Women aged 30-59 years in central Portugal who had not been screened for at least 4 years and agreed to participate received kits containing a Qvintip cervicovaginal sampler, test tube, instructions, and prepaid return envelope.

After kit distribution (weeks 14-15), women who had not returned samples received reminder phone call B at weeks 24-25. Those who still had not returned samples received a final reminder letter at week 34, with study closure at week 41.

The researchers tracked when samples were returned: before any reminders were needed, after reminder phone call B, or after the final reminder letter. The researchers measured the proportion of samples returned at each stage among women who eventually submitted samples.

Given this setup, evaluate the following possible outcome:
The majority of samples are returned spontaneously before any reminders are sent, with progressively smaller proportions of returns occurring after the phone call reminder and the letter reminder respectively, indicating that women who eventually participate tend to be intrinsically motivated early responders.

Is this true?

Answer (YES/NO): YES